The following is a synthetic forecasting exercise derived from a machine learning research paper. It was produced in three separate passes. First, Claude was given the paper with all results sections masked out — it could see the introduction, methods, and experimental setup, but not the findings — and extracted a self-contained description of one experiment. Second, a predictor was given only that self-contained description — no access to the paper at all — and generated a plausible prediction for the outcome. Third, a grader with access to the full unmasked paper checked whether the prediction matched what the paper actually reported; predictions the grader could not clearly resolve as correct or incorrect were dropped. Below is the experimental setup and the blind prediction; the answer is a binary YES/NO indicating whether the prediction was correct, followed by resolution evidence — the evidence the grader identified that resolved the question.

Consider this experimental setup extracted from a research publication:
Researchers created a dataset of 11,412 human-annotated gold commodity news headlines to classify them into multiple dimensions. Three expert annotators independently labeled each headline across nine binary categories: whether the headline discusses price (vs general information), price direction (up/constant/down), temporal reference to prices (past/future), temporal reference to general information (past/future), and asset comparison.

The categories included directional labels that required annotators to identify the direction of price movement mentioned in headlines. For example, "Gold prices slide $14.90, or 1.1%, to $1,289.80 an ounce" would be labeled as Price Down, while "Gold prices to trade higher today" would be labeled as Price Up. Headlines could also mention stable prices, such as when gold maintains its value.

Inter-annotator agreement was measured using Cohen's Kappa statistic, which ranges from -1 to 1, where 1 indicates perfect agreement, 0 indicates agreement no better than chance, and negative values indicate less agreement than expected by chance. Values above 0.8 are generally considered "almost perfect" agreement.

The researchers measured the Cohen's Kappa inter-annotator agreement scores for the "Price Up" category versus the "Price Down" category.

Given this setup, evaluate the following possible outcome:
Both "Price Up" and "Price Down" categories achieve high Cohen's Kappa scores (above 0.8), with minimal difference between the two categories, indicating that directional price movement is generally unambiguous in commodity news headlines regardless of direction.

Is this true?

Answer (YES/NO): YES